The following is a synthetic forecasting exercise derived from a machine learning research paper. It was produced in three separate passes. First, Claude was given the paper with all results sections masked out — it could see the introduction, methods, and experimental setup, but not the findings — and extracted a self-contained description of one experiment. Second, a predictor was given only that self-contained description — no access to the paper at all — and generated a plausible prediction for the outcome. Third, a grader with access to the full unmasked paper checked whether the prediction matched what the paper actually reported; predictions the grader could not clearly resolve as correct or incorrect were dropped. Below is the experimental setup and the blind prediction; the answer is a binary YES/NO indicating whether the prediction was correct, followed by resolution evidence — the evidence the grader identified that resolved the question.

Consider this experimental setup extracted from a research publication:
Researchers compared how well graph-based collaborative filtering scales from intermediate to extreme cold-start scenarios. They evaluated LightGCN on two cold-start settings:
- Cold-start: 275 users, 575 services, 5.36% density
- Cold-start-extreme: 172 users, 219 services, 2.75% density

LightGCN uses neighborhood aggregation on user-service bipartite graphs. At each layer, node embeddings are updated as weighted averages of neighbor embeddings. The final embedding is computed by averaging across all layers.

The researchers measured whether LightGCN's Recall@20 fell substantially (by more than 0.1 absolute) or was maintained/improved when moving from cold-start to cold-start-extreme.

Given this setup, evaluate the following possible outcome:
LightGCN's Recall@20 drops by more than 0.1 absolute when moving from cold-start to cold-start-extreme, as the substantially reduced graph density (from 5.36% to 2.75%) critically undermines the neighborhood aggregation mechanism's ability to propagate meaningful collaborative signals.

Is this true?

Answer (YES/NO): NO